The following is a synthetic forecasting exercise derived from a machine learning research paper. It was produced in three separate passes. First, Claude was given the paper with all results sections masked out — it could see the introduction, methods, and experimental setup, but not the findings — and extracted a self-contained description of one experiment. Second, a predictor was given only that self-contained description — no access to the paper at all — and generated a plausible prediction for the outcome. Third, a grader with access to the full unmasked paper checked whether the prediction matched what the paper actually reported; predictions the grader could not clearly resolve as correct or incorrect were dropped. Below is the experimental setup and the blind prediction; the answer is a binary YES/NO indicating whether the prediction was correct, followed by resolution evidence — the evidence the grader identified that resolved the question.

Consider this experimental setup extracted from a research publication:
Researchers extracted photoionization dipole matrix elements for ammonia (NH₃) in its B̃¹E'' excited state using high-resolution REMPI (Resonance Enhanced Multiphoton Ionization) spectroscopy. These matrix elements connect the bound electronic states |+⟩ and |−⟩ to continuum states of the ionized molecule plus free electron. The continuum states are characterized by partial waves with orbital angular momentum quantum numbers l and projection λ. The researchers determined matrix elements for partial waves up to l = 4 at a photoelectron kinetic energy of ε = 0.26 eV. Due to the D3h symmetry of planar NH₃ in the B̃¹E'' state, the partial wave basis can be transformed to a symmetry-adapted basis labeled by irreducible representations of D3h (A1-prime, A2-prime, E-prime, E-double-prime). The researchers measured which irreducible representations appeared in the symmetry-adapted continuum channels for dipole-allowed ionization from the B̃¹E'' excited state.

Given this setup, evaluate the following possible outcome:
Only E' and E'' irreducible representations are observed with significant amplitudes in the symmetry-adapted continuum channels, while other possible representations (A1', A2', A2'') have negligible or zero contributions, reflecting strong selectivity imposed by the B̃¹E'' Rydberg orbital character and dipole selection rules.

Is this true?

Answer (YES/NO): NO